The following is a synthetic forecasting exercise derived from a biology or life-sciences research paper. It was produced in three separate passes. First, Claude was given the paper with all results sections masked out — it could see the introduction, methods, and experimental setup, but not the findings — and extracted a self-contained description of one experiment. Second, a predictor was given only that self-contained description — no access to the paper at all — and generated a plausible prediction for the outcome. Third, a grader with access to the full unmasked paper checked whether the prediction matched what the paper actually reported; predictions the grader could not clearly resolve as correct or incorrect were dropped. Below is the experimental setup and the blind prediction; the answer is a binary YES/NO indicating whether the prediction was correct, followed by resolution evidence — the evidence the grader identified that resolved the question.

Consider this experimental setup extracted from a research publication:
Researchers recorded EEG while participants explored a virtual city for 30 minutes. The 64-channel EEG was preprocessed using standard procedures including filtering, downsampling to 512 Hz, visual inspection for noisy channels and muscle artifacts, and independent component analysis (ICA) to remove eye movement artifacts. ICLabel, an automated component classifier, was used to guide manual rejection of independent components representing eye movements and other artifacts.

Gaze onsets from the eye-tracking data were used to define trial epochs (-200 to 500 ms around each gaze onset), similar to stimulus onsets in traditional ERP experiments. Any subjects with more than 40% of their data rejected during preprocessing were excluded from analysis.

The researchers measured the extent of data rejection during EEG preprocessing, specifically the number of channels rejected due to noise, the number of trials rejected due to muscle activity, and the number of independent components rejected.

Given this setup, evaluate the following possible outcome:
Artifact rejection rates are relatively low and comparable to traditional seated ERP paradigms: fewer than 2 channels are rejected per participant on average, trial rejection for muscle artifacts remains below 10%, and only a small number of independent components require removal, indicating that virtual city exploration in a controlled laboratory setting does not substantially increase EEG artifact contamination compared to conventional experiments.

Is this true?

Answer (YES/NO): NO